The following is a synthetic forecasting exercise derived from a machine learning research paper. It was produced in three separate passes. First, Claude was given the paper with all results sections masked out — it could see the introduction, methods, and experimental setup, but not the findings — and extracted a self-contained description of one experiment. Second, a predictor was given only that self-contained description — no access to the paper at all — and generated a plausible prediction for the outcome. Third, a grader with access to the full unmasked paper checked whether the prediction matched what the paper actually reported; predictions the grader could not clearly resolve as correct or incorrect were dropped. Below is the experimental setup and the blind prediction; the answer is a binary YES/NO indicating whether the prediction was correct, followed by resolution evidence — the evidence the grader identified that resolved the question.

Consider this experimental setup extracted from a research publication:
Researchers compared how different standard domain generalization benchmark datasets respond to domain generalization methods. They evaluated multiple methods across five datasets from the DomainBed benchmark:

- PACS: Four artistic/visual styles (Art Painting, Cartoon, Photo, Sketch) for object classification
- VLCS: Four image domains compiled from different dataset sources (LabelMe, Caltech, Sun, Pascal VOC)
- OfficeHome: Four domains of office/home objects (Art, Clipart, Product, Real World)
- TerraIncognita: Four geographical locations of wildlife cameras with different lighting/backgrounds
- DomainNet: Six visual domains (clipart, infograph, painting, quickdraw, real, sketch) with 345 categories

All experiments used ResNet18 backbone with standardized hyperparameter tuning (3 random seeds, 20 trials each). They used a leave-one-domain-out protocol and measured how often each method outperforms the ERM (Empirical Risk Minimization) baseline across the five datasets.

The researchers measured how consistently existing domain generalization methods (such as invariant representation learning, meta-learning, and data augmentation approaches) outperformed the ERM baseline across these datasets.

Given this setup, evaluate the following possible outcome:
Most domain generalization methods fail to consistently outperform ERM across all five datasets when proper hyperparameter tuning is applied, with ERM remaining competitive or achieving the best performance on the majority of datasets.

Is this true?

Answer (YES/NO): YES